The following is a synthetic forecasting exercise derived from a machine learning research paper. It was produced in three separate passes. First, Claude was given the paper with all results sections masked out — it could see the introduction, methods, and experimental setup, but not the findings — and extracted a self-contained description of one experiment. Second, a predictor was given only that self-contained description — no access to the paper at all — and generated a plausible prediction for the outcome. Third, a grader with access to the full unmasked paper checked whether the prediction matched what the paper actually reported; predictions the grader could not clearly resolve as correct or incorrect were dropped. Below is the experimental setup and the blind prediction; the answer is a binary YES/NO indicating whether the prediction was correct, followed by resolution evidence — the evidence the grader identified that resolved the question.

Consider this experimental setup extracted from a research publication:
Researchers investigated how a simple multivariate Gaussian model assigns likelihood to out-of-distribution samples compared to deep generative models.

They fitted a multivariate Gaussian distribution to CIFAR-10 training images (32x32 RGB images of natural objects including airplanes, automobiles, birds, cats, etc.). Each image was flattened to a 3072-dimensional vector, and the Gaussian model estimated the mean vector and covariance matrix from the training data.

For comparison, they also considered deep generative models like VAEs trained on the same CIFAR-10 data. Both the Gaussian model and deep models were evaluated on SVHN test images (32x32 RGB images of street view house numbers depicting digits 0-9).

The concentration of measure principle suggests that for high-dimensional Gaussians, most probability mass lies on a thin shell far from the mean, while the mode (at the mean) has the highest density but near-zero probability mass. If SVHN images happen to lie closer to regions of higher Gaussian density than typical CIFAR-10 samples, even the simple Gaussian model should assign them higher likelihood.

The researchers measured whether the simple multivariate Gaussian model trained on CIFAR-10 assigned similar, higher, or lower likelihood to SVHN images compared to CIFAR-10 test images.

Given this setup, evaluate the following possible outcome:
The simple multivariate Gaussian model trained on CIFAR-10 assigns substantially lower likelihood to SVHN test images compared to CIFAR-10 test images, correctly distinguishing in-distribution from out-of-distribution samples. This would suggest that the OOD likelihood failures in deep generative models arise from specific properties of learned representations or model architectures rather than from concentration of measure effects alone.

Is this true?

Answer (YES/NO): NO